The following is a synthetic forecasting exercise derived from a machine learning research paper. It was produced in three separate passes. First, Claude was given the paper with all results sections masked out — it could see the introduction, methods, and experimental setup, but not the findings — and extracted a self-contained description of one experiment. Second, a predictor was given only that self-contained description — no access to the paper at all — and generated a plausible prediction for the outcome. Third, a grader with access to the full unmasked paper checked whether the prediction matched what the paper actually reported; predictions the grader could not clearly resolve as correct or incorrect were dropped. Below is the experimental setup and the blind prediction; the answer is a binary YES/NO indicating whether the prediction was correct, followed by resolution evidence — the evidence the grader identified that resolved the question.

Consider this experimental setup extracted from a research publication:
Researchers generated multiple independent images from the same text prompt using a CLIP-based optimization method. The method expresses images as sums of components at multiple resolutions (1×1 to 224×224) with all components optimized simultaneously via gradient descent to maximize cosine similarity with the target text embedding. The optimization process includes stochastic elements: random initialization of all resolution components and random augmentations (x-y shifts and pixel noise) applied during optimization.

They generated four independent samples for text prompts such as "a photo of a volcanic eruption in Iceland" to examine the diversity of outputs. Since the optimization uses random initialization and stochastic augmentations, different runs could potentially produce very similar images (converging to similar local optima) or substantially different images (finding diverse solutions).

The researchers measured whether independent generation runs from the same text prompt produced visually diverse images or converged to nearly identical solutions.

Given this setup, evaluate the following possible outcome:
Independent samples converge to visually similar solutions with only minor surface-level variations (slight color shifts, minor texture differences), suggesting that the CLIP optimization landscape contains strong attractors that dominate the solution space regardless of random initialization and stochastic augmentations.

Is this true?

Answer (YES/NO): NO